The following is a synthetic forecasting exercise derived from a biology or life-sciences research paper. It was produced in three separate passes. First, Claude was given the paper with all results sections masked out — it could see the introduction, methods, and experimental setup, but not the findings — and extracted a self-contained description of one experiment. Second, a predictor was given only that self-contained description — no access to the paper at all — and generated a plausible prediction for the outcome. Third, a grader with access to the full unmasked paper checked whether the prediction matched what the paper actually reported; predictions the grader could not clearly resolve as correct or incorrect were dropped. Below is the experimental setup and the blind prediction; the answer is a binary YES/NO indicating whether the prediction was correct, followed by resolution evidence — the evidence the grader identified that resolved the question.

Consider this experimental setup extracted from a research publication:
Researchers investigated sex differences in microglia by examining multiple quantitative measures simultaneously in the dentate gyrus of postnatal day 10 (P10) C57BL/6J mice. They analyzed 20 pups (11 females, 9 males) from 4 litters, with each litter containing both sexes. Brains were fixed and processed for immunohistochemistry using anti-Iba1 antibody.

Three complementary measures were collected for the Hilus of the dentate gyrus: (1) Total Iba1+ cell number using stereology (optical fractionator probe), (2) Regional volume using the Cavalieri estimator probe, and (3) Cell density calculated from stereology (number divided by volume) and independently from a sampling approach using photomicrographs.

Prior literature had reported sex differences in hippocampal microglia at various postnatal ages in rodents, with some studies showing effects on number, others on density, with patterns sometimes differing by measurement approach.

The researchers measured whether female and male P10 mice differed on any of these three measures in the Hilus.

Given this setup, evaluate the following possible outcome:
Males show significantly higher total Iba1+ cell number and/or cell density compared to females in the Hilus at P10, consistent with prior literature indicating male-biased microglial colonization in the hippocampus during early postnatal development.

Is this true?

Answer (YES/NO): NO